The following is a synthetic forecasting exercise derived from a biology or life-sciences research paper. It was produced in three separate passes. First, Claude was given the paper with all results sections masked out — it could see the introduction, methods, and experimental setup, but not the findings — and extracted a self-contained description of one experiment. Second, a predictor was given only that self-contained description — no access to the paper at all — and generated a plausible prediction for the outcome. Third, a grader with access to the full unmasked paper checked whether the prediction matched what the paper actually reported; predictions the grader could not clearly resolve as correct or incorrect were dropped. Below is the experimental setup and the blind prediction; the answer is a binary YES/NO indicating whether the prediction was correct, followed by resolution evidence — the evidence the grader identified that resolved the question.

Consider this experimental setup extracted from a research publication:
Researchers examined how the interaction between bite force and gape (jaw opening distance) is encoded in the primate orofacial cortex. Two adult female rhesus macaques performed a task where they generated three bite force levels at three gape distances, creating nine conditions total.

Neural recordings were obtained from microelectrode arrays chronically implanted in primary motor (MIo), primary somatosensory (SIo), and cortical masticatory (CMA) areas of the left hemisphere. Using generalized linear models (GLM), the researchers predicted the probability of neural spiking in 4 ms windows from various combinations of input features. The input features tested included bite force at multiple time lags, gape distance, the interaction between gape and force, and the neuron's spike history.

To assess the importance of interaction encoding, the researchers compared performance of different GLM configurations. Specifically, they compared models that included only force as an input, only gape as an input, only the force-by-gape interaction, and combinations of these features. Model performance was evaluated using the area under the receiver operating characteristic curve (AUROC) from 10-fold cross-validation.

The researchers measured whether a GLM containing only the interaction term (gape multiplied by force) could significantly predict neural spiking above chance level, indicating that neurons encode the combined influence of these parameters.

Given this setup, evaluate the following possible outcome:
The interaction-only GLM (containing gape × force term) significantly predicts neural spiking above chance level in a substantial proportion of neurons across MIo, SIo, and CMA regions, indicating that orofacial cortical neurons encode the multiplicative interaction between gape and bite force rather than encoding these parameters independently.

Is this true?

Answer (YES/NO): NO